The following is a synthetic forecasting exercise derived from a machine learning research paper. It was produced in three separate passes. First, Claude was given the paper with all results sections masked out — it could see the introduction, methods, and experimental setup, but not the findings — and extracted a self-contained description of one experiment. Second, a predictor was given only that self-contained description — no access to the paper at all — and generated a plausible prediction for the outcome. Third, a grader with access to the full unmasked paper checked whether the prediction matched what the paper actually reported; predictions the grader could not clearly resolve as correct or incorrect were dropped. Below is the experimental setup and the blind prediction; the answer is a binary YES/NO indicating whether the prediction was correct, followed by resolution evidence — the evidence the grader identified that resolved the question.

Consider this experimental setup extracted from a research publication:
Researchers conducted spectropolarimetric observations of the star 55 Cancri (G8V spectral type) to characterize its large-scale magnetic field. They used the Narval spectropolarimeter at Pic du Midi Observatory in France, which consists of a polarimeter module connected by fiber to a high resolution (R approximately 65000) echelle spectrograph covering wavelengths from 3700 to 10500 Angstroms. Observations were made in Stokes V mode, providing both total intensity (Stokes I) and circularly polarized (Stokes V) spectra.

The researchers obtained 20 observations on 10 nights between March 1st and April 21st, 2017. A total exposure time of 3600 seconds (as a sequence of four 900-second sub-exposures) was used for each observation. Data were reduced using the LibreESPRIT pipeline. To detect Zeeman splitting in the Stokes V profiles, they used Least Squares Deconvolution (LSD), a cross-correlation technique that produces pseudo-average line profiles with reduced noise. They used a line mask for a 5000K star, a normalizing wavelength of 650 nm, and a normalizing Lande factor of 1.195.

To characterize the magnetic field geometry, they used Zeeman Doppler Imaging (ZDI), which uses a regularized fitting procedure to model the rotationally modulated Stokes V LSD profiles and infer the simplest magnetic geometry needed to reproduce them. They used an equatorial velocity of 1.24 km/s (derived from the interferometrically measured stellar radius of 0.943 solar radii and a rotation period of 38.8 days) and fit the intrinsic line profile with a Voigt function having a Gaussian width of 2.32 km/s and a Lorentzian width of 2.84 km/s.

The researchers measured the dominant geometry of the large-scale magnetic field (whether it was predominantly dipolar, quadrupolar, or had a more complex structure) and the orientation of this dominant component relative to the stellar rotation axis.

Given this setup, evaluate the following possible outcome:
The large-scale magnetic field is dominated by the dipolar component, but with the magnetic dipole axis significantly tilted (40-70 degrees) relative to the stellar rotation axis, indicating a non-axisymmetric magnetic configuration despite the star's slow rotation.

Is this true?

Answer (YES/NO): NO